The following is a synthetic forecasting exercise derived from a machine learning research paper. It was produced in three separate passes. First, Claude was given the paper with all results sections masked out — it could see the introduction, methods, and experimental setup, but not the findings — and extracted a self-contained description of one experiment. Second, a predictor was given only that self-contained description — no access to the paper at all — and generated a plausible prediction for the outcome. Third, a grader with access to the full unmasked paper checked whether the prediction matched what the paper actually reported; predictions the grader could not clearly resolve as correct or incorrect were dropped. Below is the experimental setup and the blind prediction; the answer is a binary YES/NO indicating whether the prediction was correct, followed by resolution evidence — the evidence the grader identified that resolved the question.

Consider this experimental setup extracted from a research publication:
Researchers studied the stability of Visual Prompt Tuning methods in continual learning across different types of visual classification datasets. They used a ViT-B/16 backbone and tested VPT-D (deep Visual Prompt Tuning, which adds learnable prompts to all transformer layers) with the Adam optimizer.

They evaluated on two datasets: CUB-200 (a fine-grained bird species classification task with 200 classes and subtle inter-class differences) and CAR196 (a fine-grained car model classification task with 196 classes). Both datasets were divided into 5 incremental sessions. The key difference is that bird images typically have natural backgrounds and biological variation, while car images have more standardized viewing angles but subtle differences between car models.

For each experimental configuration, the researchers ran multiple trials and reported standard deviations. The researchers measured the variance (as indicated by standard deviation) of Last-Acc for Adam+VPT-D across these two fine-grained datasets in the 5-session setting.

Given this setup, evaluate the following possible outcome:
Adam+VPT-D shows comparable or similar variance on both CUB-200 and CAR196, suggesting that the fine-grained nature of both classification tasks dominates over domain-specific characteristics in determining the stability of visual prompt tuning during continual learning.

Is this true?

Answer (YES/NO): NO